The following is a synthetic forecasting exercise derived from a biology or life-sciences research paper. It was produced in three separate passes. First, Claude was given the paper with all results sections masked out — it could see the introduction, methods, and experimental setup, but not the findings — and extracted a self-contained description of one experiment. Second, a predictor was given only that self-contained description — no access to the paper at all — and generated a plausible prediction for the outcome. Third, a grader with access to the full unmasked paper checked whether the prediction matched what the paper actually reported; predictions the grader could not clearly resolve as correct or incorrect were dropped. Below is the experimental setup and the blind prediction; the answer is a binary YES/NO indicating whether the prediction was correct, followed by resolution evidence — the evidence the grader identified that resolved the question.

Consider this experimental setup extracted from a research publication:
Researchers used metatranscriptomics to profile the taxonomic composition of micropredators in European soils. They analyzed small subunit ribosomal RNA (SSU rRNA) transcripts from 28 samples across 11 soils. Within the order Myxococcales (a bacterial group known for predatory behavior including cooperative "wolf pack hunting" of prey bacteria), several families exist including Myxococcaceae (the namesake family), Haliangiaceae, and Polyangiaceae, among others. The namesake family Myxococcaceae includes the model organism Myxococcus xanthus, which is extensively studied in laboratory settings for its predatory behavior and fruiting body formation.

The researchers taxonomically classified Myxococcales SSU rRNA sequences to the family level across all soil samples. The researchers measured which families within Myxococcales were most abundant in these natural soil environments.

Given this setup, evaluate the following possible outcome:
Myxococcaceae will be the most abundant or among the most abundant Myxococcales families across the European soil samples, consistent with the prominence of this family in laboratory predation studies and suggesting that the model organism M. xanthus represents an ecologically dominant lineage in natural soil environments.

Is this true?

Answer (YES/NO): NO